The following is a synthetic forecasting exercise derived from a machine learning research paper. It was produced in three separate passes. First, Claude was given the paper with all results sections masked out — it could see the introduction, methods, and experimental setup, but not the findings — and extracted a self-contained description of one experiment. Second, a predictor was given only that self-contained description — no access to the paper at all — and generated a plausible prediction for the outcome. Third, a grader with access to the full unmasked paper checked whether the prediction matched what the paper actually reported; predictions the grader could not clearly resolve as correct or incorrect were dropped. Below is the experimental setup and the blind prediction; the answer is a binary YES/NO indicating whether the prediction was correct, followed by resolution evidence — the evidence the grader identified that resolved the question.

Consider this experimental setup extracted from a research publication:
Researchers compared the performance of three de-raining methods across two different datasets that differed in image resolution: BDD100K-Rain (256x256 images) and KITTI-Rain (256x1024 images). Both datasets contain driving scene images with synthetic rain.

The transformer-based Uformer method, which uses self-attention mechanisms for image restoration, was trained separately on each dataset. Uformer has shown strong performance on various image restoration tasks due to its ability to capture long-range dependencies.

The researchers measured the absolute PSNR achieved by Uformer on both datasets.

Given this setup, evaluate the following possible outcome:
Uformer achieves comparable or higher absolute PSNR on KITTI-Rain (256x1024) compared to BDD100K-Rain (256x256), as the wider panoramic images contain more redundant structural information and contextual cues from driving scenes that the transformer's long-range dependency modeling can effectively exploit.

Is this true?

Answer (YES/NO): NO